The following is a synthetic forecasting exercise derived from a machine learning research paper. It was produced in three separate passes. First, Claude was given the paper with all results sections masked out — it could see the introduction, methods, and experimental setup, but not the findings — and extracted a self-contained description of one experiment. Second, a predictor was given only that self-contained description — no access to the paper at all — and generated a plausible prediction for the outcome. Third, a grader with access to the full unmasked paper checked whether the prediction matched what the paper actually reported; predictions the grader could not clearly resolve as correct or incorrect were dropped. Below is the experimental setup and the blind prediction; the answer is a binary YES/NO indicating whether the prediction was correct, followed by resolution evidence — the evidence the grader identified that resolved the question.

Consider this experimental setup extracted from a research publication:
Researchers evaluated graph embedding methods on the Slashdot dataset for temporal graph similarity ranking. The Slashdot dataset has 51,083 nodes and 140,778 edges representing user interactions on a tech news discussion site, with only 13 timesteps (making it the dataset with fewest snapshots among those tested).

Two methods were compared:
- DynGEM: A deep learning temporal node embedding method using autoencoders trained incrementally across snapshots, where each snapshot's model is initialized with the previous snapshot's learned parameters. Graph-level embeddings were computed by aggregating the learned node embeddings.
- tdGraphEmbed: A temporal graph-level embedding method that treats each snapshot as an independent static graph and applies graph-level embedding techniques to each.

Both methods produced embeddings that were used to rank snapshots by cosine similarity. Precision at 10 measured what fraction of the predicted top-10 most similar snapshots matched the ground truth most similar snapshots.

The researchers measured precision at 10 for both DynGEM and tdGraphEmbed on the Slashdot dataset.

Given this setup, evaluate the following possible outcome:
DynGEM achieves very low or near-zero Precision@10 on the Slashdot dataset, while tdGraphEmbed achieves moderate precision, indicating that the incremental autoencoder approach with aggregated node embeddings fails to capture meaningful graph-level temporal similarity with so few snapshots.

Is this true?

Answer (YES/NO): NO